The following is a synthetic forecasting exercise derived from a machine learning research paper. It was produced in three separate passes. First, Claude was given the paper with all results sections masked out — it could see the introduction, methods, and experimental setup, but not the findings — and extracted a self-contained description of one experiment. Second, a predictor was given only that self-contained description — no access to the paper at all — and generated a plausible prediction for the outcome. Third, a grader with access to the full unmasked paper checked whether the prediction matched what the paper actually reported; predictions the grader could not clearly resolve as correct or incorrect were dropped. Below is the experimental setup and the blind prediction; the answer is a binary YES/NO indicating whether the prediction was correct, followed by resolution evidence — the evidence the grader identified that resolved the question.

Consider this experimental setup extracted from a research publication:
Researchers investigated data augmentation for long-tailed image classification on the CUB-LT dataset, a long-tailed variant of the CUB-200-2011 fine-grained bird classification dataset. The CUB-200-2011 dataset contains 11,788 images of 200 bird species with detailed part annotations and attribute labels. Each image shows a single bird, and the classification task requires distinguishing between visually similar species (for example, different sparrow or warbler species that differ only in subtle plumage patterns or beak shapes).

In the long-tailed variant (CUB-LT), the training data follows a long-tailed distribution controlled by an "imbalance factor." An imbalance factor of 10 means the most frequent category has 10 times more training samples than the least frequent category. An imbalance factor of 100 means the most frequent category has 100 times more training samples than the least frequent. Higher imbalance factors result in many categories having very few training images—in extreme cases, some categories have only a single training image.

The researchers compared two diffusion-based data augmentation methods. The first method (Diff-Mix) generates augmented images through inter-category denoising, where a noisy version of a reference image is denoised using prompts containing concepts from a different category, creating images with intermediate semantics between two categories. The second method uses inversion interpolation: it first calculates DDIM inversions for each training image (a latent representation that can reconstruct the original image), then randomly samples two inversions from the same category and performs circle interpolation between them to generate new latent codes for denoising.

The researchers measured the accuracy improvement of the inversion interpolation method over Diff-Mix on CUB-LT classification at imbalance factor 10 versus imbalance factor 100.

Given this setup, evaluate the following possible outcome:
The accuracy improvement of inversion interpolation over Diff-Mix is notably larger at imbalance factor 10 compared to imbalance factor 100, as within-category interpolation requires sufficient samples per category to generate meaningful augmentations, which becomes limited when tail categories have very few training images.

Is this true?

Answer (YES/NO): YES